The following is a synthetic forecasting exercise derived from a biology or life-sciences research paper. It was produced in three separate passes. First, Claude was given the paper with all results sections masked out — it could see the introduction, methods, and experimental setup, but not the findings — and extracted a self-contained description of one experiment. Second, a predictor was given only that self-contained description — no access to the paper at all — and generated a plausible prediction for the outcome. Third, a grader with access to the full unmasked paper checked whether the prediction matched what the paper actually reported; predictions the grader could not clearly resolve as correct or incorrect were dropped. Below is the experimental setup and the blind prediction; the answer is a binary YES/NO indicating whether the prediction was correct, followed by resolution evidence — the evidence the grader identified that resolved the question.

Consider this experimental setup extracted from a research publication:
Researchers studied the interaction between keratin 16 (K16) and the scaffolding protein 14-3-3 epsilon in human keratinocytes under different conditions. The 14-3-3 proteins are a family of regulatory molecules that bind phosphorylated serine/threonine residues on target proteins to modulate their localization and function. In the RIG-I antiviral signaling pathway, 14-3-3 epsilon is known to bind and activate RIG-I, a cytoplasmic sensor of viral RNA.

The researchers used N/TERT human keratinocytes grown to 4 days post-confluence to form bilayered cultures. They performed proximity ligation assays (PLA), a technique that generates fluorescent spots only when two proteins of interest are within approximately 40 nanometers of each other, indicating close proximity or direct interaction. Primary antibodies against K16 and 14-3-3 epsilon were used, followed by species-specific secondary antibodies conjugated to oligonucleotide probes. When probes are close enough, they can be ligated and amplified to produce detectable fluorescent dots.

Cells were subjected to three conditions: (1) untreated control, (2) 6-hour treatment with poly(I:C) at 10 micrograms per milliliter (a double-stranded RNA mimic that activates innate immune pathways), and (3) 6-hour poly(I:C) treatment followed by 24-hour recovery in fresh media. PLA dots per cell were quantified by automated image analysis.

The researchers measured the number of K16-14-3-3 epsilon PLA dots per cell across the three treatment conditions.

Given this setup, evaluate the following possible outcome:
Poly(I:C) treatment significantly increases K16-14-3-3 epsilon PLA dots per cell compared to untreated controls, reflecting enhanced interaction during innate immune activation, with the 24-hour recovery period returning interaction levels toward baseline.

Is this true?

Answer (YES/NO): NO